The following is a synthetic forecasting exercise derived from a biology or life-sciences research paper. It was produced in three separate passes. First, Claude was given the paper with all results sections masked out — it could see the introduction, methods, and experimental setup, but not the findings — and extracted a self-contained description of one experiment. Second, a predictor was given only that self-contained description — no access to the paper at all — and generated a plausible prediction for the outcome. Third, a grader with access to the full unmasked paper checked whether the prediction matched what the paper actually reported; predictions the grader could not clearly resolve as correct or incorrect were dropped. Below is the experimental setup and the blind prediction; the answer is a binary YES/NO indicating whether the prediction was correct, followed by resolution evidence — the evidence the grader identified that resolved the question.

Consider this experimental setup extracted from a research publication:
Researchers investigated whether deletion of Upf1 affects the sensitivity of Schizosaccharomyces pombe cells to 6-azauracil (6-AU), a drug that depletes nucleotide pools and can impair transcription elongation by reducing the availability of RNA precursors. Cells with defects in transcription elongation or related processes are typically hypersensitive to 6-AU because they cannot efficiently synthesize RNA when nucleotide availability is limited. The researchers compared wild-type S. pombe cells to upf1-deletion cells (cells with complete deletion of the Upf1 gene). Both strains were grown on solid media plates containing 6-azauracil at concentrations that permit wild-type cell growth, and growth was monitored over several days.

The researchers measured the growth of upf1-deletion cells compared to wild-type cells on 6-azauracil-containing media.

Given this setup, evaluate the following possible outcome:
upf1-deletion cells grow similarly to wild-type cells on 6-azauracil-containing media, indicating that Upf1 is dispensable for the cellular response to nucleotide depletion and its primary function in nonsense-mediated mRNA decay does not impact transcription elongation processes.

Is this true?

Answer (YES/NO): NO